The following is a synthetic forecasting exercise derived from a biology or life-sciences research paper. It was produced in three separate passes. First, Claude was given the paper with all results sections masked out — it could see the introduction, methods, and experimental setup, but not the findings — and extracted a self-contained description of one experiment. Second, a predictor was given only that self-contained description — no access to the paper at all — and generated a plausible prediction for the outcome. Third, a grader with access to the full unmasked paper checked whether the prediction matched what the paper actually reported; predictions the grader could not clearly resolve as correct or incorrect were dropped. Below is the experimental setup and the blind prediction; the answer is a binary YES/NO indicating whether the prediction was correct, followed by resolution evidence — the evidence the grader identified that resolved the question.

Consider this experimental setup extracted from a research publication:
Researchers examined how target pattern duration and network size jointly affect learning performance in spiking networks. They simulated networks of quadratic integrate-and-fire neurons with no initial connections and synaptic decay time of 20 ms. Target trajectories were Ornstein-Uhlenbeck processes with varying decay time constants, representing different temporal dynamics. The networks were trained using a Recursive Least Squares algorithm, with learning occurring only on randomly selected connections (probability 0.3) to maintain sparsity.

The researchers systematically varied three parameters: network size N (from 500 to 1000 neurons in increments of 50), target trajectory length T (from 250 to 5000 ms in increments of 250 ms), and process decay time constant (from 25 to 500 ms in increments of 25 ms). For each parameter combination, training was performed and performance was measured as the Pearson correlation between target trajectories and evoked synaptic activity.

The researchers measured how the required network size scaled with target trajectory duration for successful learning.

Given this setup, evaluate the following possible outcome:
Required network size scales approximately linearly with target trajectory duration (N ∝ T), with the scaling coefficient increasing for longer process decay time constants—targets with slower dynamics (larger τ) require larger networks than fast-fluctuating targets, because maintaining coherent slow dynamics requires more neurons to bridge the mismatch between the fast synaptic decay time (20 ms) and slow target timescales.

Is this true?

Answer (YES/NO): NO